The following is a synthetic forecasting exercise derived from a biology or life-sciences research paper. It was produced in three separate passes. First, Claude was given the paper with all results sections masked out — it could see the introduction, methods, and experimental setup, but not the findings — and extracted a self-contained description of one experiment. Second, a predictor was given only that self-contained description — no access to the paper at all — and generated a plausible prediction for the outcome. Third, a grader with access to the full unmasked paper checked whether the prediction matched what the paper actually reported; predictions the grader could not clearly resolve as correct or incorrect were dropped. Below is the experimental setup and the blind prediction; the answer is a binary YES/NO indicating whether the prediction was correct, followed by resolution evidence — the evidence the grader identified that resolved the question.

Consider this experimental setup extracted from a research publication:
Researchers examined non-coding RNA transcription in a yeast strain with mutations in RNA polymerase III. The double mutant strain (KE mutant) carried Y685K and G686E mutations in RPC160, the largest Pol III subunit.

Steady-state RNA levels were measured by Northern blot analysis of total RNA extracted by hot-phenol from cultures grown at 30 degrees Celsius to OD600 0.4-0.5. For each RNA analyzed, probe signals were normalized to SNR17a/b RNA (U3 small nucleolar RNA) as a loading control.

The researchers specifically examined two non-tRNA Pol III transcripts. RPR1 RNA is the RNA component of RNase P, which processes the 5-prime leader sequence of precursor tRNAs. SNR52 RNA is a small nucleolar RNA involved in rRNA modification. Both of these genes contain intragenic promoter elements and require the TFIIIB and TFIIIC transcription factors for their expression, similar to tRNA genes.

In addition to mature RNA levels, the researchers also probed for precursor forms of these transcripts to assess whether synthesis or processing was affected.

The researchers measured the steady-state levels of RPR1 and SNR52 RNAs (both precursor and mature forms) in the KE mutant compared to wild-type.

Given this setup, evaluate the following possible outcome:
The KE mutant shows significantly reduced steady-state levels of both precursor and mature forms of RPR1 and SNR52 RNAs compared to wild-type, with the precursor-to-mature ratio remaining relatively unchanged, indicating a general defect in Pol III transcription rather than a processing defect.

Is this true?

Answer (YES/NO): YES